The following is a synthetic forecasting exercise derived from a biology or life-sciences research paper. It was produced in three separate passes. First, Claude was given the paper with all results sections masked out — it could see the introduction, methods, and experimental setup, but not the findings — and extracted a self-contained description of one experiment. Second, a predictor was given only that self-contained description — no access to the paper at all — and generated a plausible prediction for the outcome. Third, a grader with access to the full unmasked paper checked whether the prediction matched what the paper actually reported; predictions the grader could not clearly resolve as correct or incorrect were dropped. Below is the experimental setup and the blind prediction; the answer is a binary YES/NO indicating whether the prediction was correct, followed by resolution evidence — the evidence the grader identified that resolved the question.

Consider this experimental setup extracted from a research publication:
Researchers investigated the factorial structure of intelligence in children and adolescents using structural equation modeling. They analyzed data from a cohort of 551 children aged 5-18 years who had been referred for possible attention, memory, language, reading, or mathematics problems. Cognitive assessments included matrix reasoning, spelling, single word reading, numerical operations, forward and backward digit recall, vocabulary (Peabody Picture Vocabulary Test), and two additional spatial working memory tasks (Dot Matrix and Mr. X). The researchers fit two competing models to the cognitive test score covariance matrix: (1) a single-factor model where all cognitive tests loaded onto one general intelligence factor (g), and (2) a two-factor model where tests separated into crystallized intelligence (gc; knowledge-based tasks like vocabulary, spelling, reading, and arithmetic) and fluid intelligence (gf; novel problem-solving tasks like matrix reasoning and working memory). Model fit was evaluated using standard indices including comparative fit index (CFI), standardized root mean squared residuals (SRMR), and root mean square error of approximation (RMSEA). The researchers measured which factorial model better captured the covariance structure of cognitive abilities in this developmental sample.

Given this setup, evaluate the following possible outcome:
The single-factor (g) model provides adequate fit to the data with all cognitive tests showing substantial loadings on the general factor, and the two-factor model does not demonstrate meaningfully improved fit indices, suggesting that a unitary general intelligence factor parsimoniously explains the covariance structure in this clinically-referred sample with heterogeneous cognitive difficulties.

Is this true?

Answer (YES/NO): NO